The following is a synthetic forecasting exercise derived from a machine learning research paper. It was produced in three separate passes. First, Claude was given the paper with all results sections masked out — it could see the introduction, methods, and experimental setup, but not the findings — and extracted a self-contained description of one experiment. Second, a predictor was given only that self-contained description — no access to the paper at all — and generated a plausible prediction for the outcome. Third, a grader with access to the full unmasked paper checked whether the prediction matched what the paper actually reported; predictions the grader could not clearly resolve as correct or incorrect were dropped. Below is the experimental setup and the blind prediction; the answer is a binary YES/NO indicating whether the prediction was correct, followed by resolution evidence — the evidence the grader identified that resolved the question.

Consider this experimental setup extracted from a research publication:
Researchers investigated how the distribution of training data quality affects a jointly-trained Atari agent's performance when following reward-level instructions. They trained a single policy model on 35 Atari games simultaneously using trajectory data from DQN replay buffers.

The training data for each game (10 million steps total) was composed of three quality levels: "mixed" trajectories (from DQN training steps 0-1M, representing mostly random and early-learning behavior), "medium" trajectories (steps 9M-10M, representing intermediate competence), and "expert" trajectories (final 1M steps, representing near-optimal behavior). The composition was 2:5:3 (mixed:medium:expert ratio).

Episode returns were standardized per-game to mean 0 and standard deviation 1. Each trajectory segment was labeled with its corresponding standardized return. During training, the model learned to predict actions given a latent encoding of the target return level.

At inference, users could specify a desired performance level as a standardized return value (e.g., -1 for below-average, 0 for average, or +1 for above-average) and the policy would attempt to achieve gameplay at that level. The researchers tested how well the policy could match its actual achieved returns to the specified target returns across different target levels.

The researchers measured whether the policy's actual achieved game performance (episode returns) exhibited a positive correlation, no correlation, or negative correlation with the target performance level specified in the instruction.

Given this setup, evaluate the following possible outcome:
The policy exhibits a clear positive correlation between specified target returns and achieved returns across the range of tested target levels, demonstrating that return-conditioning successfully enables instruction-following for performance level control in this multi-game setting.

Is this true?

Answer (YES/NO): YES